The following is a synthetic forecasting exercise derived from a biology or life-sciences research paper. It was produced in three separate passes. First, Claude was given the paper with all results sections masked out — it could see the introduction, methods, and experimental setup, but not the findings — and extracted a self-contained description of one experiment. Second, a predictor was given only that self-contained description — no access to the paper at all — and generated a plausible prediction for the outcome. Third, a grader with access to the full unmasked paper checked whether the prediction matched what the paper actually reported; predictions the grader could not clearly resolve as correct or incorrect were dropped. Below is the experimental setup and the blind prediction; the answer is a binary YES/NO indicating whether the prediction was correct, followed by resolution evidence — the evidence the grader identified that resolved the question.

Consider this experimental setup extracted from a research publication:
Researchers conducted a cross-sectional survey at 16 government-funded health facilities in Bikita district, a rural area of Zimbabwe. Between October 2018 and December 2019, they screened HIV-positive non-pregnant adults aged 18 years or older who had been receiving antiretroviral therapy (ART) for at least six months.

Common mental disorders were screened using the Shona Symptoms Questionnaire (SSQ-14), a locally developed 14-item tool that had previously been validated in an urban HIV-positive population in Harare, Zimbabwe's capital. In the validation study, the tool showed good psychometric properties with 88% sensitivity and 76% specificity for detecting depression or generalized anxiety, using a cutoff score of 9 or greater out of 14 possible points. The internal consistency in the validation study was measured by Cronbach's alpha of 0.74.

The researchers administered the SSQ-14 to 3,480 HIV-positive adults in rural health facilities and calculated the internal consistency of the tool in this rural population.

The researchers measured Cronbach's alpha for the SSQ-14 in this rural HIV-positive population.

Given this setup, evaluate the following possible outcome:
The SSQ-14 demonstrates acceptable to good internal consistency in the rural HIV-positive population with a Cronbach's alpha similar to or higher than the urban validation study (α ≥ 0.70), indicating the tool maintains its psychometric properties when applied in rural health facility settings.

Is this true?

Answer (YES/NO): YES